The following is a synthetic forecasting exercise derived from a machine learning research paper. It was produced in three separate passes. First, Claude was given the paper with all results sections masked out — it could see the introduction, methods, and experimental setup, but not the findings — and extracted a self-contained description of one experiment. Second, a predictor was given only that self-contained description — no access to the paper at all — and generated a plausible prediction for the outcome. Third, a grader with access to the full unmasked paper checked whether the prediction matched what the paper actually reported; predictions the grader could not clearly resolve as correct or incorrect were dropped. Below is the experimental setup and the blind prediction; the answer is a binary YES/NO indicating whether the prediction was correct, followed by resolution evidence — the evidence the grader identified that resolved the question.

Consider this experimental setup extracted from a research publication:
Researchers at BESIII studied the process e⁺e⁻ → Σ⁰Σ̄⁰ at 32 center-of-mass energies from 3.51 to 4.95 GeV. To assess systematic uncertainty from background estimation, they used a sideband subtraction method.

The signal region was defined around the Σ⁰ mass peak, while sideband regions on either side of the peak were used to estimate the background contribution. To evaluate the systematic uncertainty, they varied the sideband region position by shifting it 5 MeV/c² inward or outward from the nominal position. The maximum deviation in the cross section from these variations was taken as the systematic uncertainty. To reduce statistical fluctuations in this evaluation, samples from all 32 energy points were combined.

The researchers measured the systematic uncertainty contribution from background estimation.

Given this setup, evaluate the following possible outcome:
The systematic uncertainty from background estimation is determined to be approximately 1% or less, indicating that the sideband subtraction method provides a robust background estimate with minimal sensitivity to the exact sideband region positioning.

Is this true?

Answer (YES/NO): YES